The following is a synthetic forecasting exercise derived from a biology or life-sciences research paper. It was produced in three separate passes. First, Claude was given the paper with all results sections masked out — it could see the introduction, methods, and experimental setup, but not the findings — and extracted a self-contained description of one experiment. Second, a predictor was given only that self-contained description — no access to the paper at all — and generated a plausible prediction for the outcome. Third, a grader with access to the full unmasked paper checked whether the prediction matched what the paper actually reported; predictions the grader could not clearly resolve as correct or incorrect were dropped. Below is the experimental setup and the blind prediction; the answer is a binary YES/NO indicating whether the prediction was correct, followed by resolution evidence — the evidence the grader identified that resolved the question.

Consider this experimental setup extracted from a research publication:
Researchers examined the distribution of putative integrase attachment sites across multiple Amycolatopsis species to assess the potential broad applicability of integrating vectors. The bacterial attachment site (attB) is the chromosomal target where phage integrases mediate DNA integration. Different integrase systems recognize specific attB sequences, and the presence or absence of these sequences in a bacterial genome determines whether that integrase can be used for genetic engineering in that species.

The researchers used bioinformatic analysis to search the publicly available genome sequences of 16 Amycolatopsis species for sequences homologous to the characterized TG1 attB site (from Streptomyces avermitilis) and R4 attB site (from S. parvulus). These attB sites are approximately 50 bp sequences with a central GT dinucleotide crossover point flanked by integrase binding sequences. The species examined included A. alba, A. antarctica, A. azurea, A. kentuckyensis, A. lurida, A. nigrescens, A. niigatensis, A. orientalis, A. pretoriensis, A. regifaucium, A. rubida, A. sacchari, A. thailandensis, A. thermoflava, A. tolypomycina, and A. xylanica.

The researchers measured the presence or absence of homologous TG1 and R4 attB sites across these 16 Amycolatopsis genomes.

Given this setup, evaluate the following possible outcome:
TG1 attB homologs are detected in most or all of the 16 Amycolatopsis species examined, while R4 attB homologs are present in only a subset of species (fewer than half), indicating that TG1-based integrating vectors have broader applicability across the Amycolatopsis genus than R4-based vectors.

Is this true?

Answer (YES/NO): NO